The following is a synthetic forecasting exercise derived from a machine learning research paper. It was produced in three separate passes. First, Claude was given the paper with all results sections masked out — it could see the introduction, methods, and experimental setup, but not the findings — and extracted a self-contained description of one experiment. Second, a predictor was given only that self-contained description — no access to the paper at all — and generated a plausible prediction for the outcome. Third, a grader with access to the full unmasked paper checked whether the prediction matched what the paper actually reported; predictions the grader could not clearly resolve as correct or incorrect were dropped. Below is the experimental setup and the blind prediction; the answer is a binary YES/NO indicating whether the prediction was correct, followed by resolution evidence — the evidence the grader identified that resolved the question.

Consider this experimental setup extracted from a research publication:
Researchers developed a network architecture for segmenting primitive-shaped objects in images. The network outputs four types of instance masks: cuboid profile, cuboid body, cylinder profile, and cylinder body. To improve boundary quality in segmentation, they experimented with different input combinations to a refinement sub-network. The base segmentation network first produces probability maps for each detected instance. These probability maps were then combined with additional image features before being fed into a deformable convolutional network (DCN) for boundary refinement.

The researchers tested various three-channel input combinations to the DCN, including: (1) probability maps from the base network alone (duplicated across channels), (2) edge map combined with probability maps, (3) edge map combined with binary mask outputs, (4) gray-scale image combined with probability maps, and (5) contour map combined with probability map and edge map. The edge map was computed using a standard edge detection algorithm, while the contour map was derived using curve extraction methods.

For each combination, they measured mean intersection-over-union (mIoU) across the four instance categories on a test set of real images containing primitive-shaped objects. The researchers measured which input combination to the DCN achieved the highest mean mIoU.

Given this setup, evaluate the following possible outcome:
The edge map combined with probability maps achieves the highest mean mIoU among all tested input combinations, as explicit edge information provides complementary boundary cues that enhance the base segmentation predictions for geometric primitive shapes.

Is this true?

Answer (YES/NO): NO